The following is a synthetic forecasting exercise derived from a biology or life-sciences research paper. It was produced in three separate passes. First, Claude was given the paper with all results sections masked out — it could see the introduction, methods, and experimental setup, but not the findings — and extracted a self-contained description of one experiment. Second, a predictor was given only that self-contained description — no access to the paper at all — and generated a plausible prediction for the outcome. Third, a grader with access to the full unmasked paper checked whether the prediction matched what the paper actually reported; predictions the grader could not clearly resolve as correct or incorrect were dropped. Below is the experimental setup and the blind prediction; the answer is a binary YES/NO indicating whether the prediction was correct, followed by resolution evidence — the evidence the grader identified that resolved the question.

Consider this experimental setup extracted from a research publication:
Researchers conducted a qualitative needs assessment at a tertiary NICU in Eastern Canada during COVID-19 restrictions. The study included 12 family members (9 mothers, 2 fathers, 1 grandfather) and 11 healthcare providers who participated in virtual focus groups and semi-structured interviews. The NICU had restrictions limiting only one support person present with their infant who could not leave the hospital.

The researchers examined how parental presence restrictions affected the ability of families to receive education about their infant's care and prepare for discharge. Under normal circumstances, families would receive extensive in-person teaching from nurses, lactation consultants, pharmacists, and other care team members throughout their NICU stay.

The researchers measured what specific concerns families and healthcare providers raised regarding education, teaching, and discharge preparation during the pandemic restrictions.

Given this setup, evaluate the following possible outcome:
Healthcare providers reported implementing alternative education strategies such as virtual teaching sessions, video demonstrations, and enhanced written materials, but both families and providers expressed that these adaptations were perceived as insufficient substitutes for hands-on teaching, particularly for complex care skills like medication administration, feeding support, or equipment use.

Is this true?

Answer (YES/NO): NO